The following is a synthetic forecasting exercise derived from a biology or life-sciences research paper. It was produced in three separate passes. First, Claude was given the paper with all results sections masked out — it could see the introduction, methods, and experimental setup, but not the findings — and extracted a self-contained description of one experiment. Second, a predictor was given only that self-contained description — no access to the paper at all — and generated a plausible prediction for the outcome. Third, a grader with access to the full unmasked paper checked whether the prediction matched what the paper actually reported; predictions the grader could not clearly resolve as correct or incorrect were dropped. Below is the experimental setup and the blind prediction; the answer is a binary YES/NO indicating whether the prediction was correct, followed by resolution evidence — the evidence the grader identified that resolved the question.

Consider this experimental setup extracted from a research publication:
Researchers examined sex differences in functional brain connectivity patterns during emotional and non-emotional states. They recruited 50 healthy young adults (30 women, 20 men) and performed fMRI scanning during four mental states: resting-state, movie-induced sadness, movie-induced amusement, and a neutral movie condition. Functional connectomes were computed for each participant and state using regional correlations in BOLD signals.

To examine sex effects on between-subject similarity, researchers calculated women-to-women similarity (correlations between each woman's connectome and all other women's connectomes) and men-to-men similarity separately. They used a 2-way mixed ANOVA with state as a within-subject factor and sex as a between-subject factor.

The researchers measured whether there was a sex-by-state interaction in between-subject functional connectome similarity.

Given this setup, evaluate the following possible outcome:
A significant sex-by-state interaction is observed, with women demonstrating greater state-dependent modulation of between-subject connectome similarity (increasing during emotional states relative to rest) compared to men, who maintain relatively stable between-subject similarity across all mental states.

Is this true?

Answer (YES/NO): NO